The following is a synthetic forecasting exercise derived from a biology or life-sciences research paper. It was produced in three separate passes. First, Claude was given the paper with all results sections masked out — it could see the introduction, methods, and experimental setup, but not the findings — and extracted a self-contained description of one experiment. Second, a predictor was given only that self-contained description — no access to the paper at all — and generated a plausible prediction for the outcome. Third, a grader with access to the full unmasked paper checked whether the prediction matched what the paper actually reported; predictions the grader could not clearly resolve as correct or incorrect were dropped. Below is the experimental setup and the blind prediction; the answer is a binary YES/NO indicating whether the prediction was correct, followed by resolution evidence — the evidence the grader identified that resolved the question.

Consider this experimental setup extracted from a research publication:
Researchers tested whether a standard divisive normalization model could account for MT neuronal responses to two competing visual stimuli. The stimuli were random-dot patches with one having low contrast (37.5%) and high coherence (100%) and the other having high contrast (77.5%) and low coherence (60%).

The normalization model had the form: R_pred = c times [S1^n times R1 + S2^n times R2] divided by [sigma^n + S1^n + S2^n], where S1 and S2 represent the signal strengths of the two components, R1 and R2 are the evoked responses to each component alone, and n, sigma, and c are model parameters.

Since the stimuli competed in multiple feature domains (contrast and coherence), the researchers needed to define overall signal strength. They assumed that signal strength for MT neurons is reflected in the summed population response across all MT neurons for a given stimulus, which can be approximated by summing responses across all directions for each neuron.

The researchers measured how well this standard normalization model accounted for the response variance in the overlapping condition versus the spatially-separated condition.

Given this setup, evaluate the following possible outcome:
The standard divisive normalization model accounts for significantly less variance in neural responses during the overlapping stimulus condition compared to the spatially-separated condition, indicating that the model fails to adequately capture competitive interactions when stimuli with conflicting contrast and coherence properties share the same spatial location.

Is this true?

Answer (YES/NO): YES